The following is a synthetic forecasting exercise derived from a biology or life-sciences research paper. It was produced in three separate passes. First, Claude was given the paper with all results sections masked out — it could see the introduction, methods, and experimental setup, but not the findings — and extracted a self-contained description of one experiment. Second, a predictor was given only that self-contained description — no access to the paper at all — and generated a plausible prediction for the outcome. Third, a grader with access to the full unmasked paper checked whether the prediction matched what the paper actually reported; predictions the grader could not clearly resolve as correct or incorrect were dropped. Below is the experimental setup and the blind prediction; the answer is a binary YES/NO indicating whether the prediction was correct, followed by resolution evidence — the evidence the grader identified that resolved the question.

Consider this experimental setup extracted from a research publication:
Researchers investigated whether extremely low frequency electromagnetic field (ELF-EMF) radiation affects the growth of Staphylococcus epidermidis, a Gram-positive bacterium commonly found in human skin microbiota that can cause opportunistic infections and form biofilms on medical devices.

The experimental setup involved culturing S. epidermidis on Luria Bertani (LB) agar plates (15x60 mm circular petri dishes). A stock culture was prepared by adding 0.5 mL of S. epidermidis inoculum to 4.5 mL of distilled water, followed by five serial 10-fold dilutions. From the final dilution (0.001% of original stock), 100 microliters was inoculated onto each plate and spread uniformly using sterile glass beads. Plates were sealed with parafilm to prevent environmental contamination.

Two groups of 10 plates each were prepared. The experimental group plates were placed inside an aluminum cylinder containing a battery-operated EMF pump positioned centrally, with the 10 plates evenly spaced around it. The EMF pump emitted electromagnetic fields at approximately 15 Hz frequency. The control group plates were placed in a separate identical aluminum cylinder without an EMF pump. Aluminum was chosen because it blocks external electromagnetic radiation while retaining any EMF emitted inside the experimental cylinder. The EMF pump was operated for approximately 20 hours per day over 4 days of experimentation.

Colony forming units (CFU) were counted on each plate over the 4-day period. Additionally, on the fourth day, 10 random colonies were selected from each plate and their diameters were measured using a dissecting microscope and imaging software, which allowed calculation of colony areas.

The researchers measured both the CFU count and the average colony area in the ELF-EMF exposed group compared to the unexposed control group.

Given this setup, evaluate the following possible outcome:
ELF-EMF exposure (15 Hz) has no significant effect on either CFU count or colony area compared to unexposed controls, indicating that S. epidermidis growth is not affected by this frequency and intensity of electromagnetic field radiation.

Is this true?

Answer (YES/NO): NO